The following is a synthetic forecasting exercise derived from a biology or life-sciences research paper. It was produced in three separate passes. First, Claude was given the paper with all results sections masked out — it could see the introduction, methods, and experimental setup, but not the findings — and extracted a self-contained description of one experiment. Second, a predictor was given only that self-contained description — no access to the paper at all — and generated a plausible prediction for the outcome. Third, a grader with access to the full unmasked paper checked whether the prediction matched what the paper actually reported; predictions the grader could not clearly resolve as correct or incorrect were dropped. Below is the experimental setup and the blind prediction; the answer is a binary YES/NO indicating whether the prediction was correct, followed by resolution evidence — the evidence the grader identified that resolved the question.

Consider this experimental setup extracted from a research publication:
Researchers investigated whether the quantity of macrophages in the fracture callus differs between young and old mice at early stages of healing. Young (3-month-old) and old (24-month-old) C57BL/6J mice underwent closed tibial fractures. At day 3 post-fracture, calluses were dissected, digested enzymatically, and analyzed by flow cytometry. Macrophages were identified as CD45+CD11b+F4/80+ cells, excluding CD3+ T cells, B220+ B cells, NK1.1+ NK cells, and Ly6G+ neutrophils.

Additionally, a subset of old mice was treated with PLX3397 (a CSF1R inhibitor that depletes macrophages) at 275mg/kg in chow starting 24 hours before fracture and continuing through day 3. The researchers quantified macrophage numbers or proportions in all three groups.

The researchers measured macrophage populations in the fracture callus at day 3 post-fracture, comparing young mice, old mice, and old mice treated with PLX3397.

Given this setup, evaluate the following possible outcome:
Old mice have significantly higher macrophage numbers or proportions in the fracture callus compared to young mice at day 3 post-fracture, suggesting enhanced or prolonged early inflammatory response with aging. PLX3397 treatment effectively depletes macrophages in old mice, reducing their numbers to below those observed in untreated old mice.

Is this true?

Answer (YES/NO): NO